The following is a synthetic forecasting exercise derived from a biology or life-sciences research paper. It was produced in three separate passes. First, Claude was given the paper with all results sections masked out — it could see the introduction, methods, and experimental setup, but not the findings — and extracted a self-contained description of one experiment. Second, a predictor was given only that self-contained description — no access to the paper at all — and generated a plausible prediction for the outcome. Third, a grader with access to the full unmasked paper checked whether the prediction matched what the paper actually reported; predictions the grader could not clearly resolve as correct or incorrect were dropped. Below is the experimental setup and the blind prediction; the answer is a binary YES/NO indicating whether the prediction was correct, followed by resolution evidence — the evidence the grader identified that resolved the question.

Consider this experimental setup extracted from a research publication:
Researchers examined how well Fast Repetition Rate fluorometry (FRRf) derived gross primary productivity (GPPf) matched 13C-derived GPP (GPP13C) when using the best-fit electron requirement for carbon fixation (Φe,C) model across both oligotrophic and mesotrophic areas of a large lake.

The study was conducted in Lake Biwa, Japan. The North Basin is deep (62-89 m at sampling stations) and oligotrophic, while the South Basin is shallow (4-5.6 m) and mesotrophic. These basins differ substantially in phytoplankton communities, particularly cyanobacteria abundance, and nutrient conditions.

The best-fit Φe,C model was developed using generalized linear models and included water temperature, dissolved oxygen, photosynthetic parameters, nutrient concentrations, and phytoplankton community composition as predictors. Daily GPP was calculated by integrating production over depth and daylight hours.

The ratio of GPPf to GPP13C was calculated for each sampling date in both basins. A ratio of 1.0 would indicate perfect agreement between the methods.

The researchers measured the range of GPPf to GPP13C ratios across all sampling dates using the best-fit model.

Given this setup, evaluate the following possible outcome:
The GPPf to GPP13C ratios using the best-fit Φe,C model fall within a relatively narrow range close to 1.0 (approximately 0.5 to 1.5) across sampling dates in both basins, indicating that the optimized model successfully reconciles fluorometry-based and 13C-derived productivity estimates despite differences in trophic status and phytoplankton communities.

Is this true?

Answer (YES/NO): YES